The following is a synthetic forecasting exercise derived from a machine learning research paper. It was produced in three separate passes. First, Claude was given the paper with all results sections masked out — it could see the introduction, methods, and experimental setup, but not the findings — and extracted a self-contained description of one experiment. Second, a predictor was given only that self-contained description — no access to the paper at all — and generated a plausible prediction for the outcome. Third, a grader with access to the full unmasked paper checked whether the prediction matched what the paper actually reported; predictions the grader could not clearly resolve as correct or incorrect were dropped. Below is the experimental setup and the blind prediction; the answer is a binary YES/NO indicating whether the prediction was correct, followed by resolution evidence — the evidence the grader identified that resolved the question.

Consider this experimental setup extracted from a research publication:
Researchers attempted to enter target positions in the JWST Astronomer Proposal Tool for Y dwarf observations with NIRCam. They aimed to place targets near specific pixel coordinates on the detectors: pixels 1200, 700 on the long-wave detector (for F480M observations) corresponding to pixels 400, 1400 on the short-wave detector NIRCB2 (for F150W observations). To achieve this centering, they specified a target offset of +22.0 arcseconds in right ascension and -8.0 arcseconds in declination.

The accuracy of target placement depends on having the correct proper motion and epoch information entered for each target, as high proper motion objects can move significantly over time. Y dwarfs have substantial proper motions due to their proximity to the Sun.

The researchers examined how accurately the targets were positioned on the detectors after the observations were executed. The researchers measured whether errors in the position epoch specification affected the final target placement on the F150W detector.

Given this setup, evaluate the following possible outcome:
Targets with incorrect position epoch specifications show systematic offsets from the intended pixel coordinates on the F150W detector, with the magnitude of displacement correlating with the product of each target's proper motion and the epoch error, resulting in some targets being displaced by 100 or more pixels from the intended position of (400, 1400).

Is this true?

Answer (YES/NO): YES